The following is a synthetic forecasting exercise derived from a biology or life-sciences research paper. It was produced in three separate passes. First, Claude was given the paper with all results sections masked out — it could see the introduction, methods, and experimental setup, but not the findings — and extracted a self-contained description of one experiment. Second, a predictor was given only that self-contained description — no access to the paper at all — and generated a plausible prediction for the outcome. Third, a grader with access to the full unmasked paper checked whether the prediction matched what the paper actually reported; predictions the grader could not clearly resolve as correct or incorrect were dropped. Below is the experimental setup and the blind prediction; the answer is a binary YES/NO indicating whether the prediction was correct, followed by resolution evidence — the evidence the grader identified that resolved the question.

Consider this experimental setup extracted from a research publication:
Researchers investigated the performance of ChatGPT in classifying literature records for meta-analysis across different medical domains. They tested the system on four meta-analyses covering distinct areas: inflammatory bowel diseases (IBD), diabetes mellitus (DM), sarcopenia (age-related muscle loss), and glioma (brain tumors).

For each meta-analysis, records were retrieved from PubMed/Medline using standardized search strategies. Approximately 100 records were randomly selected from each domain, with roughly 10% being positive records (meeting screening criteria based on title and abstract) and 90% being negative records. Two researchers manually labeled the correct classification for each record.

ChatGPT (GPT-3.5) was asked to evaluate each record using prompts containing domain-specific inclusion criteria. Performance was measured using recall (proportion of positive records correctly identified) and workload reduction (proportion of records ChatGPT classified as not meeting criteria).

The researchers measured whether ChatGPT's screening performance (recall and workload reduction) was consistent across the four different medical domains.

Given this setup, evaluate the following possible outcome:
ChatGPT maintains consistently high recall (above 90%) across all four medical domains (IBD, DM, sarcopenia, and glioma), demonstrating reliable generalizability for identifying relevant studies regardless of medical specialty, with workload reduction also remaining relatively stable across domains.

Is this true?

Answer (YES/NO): NO